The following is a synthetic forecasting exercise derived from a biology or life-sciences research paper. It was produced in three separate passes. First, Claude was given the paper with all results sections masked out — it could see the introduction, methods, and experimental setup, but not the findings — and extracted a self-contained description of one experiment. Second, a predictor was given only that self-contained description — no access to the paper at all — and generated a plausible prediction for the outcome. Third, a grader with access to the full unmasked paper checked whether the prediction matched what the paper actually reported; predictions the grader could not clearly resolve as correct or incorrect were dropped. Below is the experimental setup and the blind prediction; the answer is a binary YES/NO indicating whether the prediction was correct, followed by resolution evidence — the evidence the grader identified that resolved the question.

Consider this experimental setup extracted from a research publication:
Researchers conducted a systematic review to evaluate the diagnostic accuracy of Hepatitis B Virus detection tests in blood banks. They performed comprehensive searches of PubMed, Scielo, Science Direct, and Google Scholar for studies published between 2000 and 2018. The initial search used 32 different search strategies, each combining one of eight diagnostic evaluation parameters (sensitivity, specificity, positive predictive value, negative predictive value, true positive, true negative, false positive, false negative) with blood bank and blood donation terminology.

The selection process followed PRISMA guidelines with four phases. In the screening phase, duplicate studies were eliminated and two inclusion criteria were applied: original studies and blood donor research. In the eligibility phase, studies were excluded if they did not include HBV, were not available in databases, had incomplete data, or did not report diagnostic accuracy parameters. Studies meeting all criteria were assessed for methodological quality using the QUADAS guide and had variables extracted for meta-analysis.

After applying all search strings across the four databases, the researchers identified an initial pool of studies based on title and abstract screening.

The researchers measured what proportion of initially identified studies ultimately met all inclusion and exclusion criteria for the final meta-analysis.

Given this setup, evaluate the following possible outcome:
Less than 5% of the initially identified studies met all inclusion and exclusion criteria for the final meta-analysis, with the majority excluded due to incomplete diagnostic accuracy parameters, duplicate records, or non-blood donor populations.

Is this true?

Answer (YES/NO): YES